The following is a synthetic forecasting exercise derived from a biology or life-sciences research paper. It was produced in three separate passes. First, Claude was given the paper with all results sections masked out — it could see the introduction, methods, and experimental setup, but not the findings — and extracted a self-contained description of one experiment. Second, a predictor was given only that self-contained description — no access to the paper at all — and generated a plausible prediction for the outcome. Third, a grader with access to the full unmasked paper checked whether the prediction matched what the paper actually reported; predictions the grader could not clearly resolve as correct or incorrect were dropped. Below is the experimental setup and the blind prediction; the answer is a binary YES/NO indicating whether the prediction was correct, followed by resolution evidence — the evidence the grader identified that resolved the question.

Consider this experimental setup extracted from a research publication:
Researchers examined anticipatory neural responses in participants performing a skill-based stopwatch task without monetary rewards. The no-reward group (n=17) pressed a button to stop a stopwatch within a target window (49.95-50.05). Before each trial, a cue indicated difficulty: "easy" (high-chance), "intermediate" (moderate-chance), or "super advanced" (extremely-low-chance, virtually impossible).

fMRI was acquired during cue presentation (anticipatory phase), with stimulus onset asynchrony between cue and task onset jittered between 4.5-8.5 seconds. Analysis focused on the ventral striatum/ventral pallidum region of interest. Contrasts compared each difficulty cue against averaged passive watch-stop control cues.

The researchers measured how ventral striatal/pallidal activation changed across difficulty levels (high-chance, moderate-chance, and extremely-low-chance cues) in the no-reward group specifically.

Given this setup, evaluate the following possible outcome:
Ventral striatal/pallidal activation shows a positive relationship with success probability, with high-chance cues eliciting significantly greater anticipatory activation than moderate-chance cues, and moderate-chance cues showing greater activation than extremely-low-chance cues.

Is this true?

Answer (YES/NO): NO